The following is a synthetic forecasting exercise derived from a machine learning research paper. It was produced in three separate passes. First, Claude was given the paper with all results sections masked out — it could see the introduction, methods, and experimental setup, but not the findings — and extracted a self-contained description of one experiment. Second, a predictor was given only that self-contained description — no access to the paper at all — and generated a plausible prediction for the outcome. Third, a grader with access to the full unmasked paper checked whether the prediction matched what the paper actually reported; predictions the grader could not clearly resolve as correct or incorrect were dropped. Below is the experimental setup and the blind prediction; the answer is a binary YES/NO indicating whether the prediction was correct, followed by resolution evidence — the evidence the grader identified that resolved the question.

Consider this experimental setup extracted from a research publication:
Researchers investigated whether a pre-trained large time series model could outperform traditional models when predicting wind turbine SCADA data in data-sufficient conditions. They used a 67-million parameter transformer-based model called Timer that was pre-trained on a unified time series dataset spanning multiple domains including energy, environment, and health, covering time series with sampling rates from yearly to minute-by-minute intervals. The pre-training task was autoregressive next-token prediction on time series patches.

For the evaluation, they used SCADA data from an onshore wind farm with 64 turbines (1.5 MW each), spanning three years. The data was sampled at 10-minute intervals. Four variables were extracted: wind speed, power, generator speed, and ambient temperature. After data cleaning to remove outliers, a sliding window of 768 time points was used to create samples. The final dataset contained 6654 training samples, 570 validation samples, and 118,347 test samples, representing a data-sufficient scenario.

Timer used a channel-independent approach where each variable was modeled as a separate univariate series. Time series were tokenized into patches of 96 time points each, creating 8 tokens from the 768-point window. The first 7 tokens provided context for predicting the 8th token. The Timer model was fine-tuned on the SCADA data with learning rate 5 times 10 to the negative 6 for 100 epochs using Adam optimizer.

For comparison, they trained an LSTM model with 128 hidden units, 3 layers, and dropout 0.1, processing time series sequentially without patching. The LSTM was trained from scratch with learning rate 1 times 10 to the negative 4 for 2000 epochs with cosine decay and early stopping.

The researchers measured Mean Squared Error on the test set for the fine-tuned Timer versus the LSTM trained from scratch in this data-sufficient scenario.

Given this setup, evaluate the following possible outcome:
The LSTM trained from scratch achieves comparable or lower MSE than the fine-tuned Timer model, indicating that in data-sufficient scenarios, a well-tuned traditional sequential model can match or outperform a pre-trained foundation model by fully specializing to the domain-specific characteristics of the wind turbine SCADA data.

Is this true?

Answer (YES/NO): YES